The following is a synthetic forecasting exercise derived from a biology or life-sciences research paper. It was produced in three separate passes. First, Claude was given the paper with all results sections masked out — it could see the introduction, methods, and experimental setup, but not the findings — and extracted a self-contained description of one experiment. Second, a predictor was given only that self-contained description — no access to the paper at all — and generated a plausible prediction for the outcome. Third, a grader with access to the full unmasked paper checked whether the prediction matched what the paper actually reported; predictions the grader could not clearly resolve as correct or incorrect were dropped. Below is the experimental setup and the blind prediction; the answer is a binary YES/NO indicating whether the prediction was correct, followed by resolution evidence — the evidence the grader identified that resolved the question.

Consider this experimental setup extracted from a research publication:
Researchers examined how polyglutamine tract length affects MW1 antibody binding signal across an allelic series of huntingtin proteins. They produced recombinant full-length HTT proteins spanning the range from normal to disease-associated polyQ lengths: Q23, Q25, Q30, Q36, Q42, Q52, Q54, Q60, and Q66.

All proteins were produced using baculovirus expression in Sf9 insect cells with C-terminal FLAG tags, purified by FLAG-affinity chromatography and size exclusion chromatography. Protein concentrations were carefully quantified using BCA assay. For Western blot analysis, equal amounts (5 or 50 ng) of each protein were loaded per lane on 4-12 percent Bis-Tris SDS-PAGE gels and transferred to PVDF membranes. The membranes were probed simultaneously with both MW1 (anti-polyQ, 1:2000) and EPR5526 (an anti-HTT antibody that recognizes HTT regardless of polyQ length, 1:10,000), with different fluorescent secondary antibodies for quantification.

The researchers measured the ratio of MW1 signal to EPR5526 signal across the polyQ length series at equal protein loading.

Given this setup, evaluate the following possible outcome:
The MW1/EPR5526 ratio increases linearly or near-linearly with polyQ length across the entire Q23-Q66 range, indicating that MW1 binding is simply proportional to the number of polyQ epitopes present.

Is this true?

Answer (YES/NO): NO